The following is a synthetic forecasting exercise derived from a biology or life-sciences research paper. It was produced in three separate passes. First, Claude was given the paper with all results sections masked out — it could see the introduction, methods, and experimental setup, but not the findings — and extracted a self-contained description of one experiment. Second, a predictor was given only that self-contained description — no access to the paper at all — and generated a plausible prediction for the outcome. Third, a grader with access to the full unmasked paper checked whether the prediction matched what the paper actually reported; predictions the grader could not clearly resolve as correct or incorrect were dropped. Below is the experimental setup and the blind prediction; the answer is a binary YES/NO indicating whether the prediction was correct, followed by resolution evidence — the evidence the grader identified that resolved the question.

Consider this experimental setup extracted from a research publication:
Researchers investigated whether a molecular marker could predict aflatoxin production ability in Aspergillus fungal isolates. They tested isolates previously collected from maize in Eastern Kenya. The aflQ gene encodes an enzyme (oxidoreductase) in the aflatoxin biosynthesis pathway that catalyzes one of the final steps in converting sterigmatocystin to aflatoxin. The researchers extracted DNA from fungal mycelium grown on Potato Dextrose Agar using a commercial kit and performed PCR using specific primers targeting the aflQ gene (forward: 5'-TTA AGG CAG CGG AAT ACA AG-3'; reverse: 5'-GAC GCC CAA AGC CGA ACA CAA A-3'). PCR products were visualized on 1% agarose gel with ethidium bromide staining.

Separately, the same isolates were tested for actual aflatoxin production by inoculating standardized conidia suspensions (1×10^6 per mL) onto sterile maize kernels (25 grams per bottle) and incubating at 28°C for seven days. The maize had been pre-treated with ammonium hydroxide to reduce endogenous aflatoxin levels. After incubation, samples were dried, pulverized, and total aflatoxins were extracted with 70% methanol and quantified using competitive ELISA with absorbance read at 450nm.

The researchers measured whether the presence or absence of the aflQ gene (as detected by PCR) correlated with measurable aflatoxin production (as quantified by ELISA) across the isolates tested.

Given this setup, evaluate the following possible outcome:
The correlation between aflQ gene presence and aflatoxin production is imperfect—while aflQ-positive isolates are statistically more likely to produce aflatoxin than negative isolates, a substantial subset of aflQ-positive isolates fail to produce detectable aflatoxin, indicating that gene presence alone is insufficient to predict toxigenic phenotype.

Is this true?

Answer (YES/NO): NO